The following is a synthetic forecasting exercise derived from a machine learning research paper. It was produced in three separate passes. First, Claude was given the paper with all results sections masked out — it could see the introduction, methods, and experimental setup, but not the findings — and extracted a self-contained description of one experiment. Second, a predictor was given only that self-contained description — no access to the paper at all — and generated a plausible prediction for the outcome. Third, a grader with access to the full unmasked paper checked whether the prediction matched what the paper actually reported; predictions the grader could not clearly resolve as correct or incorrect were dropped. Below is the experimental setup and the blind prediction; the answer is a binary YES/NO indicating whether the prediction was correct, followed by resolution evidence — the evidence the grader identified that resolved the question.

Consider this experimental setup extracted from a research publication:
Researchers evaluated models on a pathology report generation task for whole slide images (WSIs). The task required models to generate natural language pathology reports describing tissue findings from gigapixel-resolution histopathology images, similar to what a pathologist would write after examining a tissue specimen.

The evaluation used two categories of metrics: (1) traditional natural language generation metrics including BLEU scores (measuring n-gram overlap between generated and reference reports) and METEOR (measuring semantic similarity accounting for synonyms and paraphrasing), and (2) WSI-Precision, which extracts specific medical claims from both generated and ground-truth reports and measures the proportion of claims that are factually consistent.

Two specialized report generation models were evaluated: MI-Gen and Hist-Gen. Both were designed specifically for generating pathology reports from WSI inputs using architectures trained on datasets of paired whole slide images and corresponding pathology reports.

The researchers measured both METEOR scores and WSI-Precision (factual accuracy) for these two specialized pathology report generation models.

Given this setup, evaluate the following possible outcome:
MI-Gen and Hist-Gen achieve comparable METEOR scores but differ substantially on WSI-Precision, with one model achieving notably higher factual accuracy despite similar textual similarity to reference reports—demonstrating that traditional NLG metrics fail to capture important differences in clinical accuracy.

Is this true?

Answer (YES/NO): NO